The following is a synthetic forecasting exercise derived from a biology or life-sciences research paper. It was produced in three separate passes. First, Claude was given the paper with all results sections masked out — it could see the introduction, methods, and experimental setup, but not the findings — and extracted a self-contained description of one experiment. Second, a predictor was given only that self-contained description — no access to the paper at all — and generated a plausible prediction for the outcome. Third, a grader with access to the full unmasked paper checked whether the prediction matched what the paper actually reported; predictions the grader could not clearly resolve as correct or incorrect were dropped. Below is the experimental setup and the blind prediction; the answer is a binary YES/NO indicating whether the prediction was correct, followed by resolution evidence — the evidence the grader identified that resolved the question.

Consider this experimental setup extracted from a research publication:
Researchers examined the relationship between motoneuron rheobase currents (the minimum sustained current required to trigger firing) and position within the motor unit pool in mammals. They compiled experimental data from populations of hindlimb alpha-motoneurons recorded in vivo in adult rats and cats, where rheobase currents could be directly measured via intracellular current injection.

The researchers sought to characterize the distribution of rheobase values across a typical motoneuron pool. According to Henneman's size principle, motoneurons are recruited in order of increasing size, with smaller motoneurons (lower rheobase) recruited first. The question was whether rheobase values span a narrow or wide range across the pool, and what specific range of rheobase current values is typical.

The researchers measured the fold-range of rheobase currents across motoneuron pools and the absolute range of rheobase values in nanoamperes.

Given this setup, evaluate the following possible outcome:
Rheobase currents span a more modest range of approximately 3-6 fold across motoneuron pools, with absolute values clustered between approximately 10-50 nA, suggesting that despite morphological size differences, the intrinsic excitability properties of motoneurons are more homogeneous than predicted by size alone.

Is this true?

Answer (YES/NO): NO